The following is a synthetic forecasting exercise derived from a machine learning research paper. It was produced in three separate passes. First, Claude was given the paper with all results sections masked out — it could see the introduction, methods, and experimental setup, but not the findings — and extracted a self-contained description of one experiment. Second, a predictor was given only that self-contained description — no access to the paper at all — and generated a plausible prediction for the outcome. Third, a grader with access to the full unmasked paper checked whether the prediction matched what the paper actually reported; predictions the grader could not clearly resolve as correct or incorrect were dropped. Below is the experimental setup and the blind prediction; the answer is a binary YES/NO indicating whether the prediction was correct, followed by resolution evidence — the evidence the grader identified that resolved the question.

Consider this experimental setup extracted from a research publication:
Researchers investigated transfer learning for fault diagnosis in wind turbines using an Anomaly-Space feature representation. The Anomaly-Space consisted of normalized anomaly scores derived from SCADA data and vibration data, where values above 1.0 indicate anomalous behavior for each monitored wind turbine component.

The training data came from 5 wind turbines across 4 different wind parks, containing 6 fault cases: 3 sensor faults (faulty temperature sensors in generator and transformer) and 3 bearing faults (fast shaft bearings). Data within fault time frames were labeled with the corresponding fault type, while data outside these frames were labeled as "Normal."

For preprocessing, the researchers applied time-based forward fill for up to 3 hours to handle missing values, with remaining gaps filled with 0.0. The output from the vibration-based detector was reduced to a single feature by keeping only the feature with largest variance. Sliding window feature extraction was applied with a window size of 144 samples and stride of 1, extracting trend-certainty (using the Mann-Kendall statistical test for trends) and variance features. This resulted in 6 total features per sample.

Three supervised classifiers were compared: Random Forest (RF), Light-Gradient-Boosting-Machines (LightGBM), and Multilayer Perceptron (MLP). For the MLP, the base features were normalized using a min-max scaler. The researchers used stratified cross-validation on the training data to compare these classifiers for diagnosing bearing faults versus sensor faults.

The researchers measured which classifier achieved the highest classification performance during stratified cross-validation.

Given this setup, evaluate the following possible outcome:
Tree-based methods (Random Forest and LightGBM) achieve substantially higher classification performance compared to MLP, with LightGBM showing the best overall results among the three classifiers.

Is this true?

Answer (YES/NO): NO